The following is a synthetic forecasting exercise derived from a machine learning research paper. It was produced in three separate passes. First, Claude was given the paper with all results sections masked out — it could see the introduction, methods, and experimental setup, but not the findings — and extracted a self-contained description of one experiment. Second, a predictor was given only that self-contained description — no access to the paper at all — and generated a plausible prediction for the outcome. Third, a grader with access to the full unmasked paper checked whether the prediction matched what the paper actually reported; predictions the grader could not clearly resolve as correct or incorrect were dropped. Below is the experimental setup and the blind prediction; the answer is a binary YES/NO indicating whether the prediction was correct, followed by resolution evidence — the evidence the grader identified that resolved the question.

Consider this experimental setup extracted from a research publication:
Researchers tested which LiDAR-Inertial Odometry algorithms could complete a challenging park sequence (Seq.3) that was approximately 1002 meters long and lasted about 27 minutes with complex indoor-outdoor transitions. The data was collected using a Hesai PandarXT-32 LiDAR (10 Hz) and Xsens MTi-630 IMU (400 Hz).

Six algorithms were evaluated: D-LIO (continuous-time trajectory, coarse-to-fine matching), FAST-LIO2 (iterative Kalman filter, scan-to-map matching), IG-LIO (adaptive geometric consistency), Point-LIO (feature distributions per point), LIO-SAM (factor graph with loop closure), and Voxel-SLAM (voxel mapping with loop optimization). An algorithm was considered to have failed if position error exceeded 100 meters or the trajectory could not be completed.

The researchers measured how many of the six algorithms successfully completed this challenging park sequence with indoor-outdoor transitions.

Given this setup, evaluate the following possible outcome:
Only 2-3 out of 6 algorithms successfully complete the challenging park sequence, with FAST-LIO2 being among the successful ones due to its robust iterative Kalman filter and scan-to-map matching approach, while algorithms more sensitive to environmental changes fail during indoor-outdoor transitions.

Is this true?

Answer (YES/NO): NO